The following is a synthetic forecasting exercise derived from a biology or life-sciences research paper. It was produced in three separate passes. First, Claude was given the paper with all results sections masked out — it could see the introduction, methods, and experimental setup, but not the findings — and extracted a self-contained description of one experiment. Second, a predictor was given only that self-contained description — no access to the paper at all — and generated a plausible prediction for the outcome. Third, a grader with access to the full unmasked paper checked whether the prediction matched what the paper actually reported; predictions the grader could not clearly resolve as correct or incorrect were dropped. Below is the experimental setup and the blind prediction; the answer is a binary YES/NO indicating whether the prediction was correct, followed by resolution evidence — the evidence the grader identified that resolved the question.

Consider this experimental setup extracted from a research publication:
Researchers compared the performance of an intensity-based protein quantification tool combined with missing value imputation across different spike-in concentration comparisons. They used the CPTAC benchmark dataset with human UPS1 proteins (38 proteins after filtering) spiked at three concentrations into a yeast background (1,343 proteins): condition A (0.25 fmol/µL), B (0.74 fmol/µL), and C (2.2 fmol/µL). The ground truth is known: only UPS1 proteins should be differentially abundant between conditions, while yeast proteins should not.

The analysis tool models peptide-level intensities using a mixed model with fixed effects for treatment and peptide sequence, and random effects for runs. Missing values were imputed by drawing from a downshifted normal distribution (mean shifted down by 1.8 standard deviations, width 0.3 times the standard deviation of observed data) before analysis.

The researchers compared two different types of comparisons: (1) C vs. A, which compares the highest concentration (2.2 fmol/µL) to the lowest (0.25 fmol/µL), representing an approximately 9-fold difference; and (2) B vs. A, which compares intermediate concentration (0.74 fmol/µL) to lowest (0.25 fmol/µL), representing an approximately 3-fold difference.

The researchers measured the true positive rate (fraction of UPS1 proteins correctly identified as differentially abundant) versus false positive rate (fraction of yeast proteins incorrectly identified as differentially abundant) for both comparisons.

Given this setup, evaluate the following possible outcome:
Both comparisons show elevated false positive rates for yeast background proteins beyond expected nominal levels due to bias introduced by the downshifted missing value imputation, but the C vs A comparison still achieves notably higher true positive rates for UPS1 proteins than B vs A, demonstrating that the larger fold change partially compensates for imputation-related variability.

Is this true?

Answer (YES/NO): NO